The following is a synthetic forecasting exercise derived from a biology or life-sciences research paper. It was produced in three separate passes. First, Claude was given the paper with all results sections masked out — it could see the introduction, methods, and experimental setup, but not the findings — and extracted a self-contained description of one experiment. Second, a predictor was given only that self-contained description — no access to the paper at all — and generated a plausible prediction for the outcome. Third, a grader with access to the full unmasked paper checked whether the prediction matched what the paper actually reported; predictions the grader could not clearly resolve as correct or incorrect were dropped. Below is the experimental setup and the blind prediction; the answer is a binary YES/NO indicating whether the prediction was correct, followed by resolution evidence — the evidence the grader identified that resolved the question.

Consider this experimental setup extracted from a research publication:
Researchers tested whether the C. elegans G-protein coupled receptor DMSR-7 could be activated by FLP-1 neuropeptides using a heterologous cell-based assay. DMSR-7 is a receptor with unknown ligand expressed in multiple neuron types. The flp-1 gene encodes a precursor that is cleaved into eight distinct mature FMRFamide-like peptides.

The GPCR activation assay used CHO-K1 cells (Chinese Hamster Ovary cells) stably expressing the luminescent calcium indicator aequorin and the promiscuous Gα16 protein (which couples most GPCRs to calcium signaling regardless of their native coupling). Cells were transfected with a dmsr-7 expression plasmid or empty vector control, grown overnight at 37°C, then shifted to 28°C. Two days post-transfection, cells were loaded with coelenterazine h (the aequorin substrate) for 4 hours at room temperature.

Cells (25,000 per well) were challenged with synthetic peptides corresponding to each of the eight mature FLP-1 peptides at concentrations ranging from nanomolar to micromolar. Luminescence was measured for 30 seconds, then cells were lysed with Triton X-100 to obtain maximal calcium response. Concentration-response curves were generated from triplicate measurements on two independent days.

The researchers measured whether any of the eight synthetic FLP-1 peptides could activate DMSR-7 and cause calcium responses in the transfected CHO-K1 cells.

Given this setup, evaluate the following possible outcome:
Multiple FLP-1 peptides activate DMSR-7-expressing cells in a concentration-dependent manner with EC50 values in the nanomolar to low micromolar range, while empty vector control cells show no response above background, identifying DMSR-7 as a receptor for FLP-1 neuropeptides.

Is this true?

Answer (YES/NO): YES